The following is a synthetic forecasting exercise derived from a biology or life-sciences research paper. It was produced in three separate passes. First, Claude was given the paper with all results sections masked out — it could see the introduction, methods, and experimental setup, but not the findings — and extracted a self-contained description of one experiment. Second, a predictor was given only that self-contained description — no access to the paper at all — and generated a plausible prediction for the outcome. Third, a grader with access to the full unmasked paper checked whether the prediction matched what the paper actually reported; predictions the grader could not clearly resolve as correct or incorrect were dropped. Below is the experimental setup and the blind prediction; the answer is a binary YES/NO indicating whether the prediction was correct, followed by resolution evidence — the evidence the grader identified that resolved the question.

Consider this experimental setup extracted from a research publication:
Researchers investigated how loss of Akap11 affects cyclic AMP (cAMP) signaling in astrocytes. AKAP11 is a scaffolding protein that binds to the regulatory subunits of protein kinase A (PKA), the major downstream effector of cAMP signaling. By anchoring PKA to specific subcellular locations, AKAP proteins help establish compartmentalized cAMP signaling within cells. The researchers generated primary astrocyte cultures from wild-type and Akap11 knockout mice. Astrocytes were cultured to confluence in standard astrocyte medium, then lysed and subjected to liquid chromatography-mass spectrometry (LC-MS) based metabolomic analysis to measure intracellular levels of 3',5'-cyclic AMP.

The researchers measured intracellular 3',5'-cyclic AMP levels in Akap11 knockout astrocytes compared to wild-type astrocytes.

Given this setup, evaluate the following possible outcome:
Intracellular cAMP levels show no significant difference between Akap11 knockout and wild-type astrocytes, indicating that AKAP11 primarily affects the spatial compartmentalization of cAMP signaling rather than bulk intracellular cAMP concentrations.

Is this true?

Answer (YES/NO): NO